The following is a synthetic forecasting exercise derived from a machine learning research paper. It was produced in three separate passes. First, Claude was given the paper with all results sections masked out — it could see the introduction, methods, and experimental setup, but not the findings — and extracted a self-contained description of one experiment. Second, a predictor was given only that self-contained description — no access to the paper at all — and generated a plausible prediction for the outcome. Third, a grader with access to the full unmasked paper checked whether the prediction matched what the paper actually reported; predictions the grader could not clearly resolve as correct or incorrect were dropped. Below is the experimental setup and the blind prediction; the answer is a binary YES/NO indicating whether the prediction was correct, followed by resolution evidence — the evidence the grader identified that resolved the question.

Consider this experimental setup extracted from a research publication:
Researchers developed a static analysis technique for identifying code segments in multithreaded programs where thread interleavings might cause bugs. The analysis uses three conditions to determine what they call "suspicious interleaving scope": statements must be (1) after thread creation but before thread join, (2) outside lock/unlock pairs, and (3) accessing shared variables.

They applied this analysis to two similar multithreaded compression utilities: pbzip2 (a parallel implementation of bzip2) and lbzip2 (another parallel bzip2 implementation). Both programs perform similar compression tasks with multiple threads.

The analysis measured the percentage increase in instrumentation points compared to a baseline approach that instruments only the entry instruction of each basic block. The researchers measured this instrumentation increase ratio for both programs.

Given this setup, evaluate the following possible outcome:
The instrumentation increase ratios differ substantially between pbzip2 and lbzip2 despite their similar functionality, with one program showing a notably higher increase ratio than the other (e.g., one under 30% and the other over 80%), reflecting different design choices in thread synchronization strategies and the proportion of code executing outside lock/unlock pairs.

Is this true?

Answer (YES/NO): NO